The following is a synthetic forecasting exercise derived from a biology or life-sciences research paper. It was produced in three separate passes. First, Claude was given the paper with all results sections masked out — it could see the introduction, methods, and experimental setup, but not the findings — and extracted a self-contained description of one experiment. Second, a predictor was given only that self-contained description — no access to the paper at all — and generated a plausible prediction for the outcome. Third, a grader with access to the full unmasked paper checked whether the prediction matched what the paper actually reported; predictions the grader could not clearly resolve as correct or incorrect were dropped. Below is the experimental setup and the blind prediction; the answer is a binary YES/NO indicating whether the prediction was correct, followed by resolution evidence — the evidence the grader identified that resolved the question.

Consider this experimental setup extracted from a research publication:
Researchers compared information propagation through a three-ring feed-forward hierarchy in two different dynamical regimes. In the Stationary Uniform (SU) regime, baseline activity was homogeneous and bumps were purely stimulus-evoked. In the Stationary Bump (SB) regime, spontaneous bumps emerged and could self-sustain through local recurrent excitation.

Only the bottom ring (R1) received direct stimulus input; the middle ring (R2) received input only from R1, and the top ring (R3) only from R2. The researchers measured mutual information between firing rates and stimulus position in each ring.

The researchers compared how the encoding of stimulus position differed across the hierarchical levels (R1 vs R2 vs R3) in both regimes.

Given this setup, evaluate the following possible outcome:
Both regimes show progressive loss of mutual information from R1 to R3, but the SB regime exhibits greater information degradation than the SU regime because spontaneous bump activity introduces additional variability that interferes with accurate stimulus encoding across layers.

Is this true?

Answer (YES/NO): NO